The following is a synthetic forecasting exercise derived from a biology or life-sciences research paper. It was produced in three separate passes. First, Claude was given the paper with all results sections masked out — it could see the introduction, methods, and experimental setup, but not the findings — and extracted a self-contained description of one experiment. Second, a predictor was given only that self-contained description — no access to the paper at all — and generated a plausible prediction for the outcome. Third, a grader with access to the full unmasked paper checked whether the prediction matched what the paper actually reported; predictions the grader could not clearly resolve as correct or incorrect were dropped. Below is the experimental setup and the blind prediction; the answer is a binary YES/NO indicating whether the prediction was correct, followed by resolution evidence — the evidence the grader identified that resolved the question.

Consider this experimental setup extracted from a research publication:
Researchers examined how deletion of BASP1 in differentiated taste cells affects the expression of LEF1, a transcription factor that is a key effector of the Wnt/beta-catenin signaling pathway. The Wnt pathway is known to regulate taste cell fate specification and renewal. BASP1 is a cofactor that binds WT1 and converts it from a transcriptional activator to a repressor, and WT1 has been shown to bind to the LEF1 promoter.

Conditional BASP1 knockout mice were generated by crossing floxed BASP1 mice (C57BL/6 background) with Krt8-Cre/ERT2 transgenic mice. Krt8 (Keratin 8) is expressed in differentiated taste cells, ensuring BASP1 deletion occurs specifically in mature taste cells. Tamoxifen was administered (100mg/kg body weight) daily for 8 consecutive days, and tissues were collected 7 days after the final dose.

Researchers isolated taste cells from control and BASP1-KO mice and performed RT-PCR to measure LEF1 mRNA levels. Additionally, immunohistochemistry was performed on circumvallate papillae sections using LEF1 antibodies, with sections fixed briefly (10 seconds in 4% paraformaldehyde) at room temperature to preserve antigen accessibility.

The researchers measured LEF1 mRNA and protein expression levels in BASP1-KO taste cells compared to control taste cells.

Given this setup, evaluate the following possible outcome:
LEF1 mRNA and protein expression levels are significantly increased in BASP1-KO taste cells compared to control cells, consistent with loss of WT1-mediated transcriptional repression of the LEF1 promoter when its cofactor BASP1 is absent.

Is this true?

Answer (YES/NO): YES